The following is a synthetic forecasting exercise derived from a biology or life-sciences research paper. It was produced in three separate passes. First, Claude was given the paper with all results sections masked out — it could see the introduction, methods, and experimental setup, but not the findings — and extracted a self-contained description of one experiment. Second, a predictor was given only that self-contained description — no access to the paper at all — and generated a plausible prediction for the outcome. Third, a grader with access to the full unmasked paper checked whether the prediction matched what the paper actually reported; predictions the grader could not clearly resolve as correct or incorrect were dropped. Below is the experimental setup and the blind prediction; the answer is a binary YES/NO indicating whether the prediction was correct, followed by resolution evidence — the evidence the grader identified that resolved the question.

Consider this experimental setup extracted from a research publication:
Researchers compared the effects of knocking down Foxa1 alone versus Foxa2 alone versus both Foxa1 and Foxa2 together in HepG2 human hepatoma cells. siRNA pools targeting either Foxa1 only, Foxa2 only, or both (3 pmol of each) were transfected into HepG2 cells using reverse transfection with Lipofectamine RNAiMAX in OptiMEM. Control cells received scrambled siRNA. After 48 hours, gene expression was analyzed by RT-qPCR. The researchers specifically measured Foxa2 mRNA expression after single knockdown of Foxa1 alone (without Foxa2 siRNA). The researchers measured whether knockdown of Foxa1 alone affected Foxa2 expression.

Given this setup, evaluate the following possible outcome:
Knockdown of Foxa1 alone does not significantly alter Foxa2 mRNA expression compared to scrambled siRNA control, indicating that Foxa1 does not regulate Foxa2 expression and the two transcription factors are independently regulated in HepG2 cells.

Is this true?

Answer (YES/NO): YES